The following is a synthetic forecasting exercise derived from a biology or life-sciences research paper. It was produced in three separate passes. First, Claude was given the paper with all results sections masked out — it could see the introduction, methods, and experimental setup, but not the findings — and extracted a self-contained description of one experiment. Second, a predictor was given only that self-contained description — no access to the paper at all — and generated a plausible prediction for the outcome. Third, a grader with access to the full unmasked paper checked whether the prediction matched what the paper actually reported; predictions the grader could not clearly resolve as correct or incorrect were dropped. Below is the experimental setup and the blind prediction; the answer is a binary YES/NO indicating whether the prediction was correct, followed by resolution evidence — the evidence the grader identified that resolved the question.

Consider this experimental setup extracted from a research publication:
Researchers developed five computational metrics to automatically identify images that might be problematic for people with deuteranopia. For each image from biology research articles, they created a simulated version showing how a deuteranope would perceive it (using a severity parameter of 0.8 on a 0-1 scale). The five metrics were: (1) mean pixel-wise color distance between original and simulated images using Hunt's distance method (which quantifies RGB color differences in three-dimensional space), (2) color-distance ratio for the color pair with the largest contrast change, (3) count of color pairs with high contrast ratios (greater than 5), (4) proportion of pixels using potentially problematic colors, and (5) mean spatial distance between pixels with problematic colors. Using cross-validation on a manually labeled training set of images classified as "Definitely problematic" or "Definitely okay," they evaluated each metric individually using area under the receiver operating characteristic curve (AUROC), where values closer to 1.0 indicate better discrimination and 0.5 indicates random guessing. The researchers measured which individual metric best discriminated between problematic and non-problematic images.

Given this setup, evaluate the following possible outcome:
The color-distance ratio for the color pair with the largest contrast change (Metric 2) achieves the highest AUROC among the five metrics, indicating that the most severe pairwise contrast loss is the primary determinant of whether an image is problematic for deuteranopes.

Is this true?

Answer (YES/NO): NO